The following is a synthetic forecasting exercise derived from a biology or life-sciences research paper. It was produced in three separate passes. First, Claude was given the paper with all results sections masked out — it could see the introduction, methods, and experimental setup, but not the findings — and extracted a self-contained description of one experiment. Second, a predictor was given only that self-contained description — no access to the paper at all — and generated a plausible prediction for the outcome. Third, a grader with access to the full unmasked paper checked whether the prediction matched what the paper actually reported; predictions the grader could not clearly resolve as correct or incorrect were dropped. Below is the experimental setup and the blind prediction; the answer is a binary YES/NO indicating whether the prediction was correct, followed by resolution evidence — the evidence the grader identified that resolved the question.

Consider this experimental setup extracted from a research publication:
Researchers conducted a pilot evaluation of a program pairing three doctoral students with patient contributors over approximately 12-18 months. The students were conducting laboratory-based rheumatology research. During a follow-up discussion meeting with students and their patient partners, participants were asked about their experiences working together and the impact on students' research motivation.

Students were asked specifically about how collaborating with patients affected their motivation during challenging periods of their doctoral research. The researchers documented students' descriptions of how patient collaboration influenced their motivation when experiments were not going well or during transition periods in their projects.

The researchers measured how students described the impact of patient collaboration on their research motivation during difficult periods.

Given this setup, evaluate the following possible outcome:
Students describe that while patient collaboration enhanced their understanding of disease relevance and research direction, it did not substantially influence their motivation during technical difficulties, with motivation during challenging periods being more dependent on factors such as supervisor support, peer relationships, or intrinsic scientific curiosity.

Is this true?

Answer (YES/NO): NO